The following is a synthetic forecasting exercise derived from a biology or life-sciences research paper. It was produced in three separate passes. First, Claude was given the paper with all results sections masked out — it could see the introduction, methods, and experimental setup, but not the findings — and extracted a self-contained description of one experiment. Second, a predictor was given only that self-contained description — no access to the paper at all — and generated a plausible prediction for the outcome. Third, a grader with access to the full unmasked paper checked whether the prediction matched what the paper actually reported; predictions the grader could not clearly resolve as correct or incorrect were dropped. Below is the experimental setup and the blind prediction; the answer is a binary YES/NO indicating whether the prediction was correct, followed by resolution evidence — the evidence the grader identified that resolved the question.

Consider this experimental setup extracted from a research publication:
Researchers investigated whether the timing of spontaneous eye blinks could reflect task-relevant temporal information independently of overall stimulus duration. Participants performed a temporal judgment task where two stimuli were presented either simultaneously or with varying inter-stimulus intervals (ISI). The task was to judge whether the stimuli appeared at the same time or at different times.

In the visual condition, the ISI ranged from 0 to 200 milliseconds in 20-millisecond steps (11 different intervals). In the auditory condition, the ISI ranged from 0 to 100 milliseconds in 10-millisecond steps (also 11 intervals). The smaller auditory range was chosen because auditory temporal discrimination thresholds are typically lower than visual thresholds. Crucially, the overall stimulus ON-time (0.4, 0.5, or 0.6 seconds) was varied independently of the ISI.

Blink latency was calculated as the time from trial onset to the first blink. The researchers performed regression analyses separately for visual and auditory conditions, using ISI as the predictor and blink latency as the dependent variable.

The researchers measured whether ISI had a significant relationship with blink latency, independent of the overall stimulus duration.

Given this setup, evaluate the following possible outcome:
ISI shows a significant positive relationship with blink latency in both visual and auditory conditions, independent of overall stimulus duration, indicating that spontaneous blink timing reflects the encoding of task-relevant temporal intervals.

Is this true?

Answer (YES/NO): YES